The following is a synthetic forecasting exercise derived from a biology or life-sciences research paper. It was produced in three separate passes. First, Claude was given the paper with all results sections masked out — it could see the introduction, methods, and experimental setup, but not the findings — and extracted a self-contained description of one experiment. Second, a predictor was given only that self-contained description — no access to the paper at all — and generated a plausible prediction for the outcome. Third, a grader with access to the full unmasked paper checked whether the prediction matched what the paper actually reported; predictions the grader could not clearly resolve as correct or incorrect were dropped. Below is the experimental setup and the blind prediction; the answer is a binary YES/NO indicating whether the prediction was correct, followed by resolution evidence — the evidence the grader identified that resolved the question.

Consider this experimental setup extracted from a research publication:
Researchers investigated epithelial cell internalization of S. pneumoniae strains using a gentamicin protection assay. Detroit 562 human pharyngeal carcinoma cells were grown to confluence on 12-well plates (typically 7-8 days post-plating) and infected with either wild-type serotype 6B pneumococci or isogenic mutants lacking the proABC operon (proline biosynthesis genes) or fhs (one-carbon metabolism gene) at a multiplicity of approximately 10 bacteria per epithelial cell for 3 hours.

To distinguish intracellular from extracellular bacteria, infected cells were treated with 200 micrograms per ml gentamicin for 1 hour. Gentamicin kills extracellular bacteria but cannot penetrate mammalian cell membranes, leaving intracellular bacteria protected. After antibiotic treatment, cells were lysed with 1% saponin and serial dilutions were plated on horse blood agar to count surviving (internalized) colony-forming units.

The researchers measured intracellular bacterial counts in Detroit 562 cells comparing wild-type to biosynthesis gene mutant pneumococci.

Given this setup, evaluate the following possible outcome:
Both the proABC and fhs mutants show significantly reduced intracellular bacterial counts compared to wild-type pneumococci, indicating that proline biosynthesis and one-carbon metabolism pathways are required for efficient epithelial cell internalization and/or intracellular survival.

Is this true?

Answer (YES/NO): NO